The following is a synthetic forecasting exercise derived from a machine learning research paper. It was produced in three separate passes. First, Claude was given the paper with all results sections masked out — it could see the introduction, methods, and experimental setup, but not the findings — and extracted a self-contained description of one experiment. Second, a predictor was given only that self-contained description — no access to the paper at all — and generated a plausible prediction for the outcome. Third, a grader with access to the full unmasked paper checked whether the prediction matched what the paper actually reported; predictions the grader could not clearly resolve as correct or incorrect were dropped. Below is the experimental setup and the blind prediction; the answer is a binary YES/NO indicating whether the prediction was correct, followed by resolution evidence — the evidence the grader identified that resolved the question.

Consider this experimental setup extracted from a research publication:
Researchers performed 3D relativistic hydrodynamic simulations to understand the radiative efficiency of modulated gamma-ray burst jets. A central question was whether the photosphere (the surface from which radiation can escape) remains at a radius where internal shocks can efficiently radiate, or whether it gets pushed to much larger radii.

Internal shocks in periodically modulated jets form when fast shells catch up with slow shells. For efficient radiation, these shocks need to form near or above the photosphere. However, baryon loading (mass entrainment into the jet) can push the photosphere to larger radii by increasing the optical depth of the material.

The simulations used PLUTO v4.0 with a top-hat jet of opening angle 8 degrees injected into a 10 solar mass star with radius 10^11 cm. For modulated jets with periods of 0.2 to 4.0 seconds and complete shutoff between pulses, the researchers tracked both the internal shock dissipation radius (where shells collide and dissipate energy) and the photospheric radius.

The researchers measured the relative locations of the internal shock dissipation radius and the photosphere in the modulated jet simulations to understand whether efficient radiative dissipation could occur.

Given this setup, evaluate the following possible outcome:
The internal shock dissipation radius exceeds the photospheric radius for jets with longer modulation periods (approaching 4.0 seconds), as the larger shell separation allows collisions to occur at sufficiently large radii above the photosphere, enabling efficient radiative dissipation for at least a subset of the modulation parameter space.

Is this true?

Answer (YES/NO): NO